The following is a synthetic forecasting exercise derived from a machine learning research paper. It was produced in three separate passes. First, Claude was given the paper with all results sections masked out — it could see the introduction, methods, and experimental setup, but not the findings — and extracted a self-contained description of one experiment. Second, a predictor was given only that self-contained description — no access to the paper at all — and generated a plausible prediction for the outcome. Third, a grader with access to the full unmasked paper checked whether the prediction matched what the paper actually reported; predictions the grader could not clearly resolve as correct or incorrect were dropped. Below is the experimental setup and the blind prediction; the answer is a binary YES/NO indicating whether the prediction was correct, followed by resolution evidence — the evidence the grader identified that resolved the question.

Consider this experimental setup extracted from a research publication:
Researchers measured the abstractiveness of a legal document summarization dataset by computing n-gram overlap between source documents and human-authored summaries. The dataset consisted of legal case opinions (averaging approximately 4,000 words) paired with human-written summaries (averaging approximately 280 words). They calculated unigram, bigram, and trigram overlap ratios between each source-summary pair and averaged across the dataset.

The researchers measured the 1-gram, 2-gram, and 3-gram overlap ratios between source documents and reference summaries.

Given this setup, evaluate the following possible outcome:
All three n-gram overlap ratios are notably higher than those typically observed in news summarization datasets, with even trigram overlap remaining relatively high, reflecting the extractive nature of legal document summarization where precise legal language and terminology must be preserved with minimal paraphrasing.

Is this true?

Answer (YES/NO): NO